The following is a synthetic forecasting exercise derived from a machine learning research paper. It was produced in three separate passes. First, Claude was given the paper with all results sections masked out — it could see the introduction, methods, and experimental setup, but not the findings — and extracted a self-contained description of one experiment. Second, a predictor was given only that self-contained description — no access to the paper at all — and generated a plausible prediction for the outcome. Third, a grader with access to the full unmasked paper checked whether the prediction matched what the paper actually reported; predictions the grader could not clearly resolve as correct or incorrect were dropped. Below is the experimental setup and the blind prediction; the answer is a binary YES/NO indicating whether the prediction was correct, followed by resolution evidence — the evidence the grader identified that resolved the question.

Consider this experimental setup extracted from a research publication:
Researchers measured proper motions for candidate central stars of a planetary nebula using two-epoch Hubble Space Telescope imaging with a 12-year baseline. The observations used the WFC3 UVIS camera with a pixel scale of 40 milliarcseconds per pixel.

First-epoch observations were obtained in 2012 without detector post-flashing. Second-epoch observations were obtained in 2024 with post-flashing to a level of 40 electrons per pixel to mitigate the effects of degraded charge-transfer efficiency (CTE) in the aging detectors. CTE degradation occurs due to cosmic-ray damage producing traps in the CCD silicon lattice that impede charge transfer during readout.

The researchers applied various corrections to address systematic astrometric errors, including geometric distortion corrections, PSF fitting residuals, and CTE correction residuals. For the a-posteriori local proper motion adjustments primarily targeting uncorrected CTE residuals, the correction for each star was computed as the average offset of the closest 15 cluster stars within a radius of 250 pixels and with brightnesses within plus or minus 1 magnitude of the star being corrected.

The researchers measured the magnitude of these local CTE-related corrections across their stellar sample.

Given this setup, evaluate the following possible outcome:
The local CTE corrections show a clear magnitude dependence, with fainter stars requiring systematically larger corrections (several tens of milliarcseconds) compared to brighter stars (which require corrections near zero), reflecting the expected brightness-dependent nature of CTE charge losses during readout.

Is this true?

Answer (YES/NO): NO